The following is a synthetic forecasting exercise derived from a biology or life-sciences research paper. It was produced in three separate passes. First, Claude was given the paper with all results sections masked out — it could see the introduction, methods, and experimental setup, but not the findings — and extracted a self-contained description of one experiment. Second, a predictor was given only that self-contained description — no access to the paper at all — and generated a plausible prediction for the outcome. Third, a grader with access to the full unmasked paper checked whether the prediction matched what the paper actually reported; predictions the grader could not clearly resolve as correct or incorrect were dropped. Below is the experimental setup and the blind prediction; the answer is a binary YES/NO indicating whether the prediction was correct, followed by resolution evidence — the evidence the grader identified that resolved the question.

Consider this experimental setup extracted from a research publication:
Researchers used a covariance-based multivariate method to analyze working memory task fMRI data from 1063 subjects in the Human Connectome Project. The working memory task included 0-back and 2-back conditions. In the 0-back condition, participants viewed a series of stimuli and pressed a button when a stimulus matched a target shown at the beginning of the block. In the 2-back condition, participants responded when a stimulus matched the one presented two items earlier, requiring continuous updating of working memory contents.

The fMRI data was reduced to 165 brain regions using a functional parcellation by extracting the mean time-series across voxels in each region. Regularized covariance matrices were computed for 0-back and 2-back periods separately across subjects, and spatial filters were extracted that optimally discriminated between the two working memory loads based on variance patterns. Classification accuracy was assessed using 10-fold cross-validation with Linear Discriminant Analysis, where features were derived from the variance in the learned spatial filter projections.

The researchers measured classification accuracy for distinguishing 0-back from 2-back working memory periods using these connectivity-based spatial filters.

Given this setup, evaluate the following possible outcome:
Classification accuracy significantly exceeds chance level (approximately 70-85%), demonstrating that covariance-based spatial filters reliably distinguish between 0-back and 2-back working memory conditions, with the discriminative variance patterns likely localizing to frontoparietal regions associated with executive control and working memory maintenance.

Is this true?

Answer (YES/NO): NO